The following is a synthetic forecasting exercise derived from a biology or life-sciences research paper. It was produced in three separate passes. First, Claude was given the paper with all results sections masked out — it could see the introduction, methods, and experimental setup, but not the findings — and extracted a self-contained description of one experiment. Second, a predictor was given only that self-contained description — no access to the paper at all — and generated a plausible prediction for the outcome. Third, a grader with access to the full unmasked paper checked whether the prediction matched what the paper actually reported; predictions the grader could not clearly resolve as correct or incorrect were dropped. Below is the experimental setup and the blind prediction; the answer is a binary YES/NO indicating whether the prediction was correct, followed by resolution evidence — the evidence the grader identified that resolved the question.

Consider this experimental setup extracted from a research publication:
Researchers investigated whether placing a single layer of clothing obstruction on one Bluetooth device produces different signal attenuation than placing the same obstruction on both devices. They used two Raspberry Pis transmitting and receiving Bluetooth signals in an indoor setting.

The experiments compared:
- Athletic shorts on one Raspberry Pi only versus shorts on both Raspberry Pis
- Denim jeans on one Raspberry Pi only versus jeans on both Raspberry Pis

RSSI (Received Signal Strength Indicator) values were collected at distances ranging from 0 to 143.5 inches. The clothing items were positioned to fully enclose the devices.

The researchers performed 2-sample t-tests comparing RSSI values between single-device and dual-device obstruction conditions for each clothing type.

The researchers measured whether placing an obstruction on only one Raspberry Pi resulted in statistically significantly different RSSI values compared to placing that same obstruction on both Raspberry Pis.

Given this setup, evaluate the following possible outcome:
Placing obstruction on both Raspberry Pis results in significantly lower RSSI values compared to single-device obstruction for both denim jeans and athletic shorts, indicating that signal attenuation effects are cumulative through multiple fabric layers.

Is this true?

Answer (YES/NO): NO